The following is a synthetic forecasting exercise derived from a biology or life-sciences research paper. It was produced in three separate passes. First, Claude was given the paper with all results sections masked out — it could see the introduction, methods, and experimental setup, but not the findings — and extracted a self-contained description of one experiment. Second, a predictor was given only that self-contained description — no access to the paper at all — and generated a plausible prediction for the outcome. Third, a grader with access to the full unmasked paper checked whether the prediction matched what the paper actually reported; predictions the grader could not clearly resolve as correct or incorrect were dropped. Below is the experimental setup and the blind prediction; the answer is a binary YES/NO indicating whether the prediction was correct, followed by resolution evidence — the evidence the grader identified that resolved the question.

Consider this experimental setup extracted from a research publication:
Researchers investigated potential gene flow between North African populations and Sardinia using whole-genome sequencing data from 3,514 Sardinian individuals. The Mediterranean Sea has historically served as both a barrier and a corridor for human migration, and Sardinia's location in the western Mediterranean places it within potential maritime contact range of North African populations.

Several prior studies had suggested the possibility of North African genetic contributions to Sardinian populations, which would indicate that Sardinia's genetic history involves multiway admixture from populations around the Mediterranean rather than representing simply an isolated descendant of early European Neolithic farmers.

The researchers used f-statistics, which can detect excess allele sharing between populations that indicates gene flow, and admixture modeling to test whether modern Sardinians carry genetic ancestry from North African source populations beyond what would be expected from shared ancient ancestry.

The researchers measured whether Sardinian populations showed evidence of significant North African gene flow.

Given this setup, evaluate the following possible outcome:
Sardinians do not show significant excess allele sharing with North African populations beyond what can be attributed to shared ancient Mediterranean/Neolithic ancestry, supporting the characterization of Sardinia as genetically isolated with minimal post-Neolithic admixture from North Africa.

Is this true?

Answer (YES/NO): NO